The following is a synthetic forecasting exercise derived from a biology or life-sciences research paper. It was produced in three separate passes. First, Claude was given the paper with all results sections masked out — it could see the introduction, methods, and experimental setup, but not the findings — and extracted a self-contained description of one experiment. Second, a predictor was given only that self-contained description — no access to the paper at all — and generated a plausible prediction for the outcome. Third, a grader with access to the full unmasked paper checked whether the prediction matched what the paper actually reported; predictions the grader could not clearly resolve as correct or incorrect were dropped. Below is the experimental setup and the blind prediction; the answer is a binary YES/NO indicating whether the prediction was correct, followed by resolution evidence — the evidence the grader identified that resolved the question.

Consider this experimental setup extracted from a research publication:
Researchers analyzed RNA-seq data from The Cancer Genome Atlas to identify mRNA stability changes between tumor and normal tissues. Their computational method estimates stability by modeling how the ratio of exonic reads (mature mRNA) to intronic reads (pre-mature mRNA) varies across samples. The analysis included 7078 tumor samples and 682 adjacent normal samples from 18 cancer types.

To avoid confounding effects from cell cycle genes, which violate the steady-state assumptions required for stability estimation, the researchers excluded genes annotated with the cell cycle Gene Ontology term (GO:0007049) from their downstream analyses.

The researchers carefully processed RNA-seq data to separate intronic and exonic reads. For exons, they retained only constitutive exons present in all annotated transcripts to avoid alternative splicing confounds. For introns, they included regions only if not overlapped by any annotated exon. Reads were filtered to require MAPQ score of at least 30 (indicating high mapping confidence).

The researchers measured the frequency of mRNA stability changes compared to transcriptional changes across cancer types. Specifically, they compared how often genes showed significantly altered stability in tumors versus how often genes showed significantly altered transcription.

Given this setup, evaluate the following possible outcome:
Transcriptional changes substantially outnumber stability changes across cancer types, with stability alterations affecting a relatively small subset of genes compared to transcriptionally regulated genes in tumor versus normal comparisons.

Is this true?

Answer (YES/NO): NO